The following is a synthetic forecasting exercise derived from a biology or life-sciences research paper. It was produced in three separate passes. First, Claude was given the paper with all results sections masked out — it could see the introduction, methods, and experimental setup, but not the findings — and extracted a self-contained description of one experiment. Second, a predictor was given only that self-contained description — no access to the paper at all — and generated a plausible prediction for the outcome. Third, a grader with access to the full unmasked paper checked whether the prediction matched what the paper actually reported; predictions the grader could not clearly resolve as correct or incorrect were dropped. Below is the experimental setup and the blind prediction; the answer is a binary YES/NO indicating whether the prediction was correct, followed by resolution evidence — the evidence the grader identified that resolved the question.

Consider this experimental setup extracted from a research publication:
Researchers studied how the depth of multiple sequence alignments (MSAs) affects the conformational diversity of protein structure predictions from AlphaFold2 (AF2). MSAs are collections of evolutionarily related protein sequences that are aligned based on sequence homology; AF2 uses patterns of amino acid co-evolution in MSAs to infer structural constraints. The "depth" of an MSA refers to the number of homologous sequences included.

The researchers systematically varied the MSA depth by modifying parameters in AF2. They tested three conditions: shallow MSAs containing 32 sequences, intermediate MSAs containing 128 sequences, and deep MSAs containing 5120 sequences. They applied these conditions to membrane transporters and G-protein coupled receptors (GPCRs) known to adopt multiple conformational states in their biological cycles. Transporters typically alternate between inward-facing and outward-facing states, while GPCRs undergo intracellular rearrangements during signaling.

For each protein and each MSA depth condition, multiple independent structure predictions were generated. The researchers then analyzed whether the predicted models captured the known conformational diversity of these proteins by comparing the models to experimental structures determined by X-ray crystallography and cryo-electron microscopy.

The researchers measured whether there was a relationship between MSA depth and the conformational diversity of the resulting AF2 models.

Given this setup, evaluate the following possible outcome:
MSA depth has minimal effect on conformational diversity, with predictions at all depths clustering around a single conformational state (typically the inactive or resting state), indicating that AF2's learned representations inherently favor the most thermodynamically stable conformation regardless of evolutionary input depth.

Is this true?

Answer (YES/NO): NO